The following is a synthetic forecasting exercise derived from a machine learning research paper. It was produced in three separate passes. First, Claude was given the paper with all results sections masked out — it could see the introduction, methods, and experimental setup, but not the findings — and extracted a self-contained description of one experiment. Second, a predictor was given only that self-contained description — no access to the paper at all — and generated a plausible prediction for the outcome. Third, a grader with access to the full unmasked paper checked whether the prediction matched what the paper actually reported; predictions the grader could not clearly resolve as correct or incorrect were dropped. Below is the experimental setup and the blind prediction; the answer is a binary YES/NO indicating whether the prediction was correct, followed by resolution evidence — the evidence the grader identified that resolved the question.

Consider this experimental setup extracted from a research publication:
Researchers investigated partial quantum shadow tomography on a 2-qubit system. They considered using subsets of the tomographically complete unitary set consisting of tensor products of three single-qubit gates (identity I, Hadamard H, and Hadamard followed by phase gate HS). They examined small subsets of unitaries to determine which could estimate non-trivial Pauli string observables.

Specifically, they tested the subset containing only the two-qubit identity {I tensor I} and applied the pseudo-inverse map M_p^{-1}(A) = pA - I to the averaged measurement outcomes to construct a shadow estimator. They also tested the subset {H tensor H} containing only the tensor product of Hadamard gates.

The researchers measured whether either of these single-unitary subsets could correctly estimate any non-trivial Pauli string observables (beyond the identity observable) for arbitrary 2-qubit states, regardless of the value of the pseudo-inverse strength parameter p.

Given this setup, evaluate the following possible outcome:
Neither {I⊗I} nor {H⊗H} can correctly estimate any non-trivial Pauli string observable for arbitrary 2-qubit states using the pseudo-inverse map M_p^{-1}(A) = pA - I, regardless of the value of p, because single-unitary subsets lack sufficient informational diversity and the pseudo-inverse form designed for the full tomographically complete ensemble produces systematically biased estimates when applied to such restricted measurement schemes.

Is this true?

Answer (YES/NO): YES